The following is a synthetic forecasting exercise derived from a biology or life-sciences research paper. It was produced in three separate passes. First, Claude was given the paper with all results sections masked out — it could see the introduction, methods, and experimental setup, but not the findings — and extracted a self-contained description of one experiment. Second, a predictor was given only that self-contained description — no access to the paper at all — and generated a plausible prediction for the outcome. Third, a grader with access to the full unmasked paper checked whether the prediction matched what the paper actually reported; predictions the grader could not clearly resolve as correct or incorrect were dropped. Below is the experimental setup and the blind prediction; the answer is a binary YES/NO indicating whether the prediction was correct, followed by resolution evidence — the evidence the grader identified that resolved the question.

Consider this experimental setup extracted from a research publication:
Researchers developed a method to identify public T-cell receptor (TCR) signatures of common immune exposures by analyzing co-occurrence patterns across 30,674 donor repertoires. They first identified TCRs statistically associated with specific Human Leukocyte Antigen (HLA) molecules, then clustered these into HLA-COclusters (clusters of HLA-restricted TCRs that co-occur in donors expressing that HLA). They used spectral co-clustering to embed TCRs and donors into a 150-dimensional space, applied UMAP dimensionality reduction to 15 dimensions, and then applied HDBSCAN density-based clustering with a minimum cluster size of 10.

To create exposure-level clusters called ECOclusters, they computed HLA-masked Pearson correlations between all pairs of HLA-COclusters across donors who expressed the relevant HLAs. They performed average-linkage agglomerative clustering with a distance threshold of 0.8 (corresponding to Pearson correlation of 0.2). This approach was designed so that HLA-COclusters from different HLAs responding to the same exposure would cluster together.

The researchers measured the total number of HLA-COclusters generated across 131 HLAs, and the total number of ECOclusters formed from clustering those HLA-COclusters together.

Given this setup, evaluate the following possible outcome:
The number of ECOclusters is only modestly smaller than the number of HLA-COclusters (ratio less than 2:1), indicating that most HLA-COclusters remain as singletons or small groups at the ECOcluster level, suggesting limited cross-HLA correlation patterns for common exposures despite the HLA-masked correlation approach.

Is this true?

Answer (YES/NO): NO